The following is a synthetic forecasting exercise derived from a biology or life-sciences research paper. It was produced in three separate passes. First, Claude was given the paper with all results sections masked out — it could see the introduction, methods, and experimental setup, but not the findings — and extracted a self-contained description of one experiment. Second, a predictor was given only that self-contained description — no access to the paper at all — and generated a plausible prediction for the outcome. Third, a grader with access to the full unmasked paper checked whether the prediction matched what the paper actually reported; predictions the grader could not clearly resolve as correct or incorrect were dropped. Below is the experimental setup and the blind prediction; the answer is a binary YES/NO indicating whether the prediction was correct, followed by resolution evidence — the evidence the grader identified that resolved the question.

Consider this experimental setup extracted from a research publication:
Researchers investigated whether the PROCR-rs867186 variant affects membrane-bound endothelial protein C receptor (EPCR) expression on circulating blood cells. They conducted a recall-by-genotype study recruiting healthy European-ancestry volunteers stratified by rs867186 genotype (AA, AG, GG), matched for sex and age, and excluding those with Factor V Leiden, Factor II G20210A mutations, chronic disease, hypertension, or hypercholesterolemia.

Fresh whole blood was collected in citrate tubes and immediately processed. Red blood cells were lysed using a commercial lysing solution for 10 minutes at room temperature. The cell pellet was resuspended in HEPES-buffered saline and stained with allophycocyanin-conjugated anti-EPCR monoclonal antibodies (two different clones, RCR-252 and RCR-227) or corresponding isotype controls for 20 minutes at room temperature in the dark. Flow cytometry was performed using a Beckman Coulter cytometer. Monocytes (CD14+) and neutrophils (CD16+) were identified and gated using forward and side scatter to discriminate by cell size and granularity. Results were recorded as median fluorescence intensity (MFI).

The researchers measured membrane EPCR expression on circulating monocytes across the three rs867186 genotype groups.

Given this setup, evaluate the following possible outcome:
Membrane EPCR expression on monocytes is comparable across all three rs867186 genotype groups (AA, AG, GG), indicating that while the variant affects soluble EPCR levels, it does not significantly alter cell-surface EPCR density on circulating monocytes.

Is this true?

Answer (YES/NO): NO